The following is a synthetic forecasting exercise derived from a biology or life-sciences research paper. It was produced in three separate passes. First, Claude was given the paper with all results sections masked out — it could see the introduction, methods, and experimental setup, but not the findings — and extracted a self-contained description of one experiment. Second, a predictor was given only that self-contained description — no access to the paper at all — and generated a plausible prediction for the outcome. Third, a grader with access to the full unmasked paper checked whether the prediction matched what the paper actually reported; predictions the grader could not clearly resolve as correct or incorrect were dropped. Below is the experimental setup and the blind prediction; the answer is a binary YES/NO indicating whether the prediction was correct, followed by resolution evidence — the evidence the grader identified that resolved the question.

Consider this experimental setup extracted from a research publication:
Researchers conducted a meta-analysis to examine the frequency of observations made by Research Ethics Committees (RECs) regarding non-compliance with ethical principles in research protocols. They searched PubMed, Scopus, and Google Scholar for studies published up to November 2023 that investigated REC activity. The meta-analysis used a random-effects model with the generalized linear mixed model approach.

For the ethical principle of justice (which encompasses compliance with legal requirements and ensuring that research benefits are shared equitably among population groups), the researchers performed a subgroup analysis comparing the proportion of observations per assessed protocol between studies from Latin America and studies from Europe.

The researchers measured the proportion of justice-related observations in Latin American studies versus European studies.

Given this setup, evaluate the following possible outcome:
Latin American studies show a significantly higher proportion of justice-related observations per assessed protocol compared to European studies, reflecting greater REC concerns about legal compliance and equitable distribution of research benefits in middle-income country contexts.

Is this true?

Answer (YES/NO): NO